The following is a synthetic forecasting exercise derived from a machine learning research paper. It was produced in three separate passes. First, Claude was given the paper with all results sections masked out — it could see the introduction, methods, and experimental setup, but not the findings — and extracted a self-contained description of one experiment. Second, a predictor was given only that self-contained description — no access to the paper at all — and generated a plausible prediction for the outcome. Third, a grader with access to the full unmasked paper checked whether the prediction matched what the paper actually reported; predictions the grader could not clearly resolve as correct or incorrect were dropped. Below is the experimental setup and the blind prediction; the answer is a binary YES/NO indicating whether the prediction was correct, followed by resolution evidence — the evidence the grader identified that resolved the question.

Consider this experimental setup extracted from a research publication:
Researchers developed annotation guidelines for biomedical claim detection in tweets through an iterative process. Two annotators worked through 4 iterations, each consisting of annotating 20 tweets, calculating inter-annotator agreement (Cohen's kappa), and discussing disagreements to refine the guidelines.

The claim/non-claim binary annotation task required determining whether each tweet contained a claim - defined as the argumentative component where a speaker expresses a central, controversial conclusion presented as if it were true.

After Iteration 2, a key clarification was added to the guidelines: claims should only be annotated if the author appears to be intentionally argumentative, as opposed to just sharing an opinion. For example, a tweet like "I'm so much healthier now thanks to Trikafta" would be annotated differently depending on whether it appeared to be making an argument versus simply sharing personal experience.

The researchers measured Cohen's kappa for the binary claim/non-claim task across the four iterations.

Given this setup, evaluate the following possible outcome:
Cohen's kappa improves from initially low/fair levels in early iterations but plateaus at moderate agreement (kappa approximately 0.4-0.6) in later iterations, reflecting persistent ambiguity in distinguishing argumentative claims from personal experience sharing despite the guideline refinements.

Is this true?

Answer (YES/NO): NO